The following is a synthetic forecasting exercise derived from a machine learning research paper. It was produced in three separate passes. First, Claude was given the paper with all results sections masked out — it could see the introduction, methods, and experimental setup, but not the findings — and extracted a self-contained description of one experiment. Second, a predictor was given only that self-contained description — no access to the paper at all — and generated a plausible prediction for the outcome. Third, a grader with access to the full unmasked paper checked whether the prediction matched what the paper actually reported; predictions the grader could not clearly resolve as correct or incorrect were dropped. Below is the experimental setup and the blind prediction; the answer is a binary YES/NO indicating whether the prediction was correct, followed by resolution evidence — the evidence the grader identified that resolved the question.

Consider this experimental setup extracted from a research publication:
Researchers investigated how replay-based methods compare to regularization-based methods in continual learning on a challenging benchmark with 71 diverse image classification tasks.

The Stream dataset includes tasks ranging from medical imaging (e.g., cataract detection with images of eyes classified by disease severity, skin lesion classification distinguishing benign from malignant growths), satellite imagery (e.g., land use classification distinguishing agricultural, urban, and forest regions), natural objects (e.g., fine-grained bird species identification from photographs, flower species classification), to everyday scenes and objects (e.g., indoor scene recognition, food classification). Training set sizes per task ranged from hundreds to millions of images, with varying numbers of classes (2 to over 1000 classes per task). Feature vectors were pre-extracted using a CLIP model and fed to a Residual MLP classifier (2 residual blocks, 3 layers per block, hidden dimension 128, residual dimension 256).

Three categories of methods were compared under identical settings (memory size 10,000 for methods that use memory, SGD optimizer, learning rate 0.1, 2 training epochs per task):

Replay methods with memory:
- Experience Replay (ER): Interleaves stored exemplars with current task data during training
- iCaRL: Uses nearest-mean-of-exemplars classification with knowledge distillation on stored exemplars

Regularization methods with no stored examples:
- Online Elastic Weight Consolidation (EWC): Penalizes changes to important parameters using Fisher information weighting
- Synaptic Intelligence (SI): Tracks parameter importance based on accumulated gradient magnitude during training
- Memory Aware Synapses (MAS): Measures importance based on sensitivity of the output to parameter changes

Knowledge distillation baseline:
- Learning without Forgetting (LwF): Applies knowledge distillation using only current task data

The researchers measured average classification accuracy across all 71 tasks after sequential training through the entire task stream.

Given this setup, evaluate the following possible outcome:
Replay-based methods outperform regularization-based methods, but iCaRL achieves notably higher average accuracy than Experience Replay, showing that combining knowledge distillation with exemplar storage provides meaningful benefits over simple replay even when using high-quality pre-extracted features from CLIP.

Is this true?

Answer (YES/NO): NO